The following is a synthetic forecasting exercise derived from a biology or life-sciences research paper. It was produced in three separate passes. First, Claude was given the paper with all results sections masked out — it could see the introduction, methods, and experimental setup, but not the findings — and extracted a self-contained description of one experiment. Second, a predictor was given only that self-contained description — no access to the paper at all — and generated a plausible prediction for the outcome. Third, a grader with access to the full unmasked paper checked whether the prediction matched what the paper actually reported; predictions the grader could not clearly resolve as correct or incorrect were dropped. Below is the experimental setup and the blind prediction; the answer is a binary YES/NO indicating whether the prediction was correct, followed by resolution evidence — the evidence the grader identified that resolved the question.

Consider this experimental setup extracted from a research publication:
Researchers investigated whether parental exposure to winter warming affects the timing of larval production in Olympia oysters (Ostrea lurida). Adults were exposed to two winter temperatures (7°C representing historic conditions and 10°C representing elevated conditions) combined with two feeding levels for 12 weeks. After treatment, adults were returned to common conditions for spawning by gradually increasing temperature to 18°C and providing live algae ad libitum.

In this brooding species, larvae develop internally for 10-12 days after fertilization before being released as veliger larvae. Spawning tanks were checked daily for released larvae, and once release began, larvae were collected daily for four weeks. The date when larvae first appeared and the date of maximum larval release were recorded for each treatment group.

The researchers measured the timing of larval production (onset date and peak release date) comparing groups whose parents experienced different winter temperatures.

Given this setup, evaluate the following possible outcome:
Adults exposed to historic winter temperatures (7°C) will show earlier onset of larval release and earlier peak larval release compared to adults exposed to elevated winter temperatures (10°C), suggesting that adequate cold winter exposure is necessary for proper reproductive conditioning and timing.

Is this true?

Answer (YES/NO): NO